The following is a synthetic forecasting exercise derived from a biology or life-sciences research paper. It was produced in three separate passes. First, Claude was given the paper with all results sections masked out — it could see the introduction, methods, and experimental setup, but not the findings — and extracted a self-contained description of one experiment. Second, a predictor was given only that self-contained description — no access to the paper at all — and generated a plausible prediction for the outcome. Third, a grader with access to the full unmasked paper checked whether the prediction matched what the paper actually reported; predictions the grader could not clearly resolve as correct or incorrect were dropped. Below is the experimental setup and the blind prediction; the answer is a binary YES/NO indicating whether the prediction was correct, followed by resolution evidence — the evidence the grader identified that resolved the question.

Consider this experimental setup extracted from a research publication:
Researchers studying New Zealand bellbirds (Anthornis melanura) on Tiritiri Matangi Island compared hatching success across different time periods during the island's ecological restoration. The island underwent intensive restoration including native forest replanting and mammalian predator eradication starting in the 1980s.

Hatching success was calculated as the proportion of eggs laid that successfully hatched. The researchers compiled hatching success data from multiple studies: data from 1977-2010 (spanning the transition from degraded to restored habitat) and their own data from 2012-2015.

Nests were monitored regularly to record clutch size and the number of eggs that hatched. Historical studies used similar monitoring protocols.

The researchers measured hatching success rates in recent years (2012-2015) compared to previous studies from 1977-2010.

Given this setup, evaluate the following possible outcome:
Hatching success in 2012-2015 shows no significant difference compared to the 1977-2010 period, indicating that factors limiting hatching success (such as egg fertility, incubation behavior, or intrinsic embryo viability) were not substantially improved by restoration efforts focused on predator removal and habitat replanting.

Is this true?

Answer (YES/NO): NO